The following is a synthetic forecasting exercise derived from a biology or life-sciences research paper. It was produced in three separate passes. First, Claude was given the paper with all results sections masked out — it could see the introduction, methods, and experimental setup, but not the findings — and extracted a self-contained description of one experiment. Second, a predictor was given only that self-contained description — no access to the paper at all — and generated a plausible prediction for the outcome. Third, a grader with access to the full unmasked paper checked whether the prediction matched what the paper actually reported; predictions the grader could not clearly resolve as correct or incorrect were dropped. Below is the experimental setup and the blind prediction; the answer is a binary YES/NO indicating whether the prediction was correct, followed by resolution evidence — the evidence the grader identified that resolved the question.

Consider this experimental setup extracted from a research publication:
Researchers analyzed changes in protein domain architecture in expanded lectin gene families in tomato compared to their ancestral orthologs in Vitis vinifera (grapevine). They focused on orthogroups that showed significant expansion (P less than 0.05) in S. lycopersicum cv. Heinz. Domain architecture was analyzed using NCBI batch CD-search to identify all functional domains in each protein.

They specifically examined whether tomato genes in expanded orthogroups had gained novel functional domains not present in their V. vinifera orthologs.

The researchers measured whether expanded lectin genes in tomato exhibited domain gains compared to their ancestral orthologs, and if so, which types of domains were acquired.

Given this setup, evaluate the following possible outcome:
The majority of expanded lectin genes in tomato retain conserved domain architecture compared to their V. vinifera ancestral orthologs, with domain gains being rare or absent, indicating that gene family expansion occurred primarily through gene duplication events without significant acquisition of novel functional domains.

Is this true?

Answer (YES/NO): NO